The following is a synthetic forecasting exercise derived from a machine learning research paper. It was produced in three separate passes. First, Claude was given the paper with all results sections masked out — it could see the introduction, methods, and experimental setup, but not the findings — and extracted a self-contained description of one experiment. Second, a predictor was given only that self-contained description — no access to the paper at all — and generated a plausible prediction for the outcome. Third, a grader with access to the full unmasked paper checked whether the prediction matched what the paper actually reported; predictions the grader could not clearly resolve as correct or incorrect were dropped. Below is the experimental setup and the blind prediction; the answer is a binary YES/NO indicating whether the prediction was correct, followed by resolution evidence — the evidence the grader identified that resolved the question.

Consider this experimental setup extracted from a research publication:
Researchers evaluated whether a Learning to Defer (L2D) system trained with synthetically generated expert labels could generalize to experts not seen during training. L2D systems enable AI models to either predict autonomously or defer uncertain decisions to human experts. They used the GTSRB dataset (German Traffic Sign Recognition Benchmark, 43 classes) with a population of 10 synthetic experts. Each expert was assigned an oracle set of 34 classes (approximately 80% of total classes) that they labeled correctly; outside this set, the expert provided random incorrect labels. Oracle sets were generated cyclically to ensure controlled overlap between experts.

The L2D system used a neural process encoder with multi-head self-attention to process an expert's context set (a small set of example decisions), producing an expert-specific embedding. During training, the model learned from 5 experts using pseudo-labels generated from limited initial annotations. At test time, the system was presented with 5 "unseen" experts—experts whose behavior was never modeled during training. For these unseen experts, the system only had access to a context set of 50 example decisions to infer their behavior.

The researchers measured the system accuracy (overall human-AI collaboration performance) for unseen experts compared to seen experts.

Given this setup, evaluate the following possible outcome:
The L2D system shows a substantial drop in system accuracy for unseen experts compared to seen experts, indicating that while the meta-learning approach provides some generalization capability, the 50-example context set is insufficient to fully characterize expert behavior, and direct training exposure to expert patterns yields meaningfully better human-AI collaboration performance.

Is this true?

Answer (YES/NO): NO